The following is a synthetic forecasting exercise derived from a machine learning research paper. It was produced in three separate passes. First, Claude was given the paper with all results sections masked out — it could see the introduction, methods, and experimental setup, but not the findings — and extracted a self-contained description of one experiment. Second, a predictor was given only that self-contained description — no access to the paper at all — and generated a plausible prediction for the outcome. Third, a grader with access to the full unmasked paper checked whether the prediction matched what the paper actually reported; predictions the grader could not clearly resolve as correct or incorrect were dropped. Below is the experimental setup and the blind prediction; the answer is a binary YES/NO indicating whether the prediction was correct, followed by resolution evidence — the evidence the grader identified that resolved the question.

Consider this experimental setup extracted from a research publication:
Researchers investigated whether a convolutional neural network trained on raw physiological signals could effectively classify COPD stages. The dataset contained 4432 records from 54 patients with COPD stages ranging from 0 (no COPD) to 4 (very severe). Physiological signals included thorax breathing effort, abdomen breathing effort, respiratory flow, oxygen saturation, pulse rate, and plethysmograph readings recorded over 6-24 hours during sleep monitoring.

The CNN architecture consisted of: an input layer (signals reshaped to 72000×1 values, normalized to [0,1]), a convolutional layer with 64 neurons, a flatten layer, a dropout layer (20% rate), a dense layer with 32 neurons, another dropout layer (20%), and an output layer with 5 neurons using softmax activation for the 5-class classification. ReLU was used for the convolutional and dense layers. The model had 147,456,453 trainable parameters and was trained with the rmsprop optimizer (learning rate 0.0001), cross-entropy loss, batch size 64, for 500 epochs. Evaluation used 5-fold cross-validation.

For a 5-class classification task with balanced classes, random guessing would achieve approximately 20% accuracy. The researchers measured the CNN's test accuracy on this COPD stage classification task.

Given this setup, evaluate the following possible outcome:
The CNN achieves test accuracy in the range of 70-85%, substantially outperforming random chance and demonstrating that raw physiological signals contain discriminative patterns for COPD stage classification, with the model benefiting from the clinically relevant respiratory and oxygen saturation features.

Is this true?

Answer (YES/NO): NO